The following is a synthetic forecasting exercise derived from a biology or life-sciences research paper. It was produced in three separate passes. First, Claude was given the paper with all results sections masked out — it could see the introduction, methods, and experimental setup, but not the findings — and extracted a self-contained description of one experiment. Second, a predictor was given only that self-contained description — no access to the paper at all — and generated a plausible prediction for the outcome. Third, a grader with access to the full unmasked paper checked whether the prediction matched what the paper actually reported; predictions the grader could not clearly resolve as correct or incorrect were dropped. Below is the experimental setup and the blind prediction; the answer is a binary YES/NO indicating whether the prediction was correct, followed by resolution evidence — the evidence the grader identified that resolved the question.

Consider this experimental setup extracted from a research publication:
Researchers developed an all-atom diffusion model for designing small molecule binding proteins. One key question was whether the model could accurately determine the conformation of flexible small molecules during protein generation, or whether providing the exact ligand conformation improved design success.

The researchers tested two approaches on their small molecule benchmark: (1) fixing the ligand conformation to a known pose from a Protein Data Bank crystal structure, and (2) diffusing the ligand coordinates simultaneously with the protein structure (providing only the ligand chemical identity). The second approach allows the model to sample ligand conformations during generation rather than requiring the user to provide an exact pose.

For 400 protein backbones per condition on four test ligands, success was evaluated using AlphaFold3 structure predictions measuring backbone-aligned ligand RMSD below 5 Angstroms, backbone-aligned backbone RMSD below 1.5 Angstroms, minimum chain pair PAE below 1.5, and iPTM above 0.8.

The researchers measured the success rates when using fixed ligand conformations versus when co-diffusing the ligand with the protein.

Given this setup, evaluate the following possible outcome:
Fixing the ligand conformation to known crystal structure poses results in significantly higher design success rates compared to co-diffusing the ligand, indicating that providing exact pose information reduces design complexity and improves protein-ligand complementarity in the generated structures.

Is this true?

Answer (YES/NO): NO